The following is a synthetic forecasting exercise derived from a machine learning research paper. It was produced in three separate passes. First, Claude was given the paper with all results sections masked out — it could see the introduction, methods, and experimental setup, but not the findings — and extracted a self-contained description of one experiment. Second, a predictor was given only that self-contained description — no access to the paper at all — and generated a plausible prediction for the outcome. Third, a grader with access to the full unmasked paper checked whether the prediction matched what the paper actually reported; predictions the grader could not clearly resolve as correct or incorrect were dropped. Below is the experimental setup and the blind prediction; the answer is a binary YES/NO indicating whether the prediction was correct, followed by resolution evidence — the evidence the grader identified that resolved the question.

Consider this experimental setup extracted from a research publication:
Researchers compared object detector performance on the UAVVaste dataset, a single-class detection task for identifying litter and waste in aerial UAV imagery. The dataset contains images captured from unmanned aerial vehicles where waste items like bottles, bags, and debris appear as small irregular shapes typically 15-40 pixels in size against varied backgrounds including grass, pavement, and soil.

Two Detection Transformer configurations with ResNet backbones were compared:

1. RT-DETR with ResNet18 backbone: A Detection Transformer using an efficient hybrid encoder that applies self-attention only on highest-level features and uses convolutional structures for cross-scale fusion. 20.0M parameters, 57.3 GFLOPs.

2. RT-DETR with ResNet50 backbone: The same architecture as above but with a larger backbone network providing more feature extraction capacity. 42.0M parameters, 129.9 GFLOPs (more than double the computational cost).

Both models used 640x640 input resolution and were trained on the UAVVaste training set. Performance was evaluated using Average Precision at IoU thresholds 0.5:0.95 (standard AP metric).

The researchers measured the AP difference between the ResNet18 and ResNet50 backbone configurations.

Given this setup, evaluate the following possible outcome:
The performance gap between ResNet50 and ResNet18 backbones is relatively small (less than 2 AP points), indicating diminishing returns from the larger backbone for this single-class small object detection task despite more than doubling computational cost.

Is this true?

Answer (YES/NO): YES